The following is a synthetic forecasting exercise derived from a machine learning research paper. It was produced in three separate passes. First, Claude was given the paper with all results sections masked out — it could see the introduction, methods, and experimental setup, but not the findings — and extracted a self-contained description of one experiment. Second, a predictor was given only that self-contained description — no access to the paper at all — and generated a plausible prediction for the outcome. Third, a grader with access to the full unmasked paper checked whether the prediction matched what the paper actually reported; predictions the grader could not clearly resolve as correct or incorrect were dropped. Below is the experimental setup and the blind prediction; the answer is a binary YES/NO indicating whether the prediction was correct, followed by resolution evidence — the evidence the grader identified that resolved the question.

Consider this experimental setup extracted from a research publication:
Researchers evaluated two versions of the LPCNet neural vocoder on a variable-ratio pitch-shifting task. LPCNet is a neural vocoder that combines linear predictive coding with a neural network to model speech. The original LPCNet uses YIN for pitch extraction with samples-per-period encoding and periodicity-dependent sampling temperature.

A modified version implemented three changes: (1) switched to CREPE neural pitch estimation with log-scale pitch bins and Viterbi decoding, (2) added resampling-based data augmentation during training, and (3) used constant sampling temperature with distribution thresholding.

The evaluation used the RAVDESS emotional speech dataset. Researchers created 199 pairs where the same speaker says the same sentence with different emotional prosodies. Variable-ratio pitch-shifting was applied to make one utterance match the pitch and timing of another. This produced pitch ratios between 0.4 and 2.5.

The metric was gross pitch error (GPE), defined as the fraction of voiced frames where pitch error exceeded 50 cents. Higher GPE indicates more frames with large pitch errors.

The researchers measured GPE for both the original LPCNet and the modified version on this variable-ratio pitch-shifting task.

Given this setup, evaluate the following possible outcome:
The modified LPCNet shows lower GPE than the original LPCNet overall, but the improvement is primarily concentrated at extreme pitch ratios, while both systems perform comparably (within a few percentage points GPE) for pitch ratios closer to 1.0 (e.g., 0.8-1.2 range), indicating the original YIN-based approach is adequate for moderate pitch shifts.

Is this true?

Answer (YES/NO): NO